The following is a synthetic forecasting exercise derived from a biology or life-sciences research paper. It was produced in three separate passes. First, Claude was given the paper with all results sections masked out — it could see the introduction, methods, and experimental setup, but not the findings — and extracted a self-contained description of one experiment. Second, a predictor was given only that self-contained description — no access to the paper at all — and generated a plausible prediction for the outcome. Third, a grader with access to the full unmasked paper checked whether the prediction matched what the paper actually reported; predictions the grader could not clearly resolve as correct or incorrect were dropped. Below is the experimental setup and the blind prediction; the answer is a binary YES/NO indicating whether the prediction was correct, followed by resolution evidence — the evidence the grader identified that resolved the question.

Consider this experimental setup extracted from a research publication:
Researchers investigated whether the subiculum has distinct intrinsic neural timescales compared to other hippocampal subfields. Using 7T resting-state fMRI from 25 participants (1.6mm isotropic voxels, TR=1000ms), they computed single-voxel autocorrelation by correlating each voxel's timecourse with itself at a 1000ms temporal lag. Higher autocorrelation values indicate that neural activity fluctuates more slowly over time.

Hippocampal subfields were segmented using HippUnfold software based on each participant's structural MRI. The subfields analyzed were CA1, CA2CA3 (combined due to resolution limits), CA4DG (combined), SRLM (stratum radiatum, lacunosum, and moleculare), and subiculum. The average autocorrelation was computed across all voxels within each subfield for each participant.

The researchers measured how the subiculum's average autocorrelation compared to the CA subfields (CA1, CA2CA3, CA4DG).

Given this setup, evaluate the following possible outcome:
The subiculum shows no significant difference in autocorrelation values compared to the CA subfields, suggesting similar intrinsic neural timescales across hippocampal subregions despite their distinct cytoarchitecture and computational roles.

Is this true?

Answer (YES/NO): NO